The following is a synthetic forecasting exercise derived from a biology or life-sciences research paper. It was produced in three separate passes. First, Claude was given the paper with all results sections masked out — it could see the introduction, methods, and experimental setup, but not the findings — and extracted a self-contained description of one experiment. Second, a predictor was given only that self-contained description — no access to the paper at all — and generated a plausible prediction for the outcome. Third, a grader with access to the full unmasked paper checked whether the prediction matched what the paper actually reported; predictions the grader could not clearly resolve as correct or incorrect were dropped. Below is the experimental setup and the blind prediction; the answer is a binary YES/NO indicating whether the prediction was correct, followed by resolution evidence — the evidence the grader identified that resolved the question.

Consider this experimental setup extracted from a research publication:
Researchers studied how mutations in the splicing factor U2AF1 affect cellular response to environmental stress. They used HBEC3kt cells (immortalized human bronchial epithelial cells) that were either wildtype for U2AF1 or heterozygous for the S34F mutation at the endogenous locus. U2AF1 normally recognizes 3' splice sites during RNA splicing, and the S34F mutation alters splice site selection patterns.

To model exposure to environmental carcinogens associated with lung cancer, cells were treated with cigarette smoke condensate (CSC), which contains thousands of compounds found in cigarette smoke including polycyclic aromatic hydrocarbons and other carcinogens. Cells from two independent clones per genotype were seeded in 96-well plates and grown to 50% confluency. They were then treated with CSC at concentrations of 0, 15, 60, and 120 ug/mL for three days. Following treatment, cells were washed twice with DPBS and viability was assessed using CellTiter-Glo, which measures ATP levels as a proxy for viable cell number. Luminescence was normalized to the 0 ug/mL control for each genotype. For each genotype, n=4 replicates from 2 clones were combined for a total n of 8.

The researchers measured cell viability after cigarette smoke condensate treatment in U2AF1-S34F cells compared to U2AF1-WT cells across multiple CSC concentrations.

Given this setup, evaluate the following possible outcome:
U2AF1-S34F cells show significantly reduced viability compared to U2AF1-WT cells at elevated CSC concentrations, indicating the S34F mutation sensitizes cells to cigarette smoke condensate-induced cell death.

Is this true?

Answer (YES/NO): NO